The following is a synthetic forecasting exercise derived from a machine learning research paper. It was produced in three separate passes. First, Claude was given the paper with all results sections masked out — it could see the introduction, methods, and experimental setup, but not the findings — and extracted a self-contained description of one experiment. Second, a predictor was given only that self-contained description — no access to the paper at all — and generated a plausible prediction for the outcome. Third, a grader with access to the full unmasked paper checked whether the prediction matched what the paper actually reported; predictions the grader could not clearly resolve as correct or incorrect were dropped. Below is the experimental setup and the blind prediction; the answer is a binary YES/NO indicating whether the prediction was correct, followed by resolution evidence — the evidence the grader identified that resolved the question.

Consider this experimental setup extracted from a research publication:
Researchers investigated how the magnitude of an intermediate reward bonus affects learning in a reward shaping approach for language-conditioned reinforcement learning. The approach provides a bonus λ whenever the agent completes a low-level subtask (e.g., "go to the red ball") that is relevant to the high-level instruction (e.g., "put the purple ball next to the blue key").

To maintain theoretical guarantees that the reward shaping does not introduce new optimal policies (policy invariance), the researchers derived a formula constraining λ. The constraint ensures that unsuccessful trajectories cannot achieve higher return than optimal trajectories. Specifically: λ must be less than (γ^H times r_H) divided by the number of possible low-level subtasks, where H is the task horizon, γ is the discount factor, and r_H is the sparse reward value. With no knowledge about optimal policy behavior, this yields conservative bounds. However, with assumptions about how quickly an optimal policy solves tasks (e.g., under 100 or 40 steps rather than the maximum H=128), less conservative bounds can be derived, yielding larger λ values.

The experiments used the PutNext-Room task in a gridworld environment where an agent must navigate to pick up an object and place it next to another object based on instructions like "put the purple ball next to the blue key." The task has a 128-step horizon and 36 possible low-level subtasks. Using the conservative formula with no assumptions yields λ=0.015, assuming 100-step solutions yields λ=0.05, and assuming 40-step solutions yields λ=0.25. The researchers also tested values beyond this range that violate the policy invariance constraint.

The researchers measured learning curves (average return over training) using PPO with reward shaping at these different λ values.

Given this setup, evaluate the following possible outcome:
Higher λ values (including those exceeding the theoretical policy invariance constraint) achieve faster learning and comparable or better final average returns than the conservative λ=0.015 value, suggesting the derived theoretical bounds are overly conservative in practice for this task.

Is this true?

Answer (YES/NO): NO